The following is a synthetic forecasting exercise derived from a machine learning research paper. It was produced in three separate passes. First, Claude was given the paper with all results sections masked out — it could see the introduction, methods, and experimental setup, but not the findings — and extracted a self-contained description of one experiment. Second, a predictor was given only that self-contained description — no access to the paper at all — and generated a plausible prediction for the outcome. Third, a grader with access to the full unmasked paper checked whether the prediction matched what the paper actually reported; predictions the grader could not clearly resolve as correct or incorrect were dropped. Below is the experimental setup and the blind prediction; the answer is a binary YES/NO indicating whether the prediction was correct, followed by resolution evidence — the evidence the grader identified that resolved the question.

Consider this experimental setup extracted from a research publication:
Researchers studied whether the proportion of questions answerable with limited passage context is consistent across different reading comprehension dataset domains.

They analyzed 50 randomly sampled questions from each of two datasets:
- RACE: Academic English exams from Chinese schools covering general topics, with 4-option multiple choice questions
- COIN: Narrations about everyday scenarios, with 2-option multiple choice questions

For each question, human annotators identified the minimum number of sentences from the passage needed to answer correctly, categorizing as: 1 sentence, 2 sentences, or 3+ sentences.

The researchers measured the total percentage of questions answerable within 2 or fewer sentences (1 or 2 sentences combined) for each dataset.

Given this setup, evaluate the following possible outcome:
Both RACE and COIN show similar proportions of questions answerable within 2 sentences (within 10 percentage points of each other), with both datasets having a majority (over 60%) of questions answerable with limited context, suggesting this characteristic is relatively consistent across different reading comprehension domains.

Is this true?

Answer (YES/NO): YES